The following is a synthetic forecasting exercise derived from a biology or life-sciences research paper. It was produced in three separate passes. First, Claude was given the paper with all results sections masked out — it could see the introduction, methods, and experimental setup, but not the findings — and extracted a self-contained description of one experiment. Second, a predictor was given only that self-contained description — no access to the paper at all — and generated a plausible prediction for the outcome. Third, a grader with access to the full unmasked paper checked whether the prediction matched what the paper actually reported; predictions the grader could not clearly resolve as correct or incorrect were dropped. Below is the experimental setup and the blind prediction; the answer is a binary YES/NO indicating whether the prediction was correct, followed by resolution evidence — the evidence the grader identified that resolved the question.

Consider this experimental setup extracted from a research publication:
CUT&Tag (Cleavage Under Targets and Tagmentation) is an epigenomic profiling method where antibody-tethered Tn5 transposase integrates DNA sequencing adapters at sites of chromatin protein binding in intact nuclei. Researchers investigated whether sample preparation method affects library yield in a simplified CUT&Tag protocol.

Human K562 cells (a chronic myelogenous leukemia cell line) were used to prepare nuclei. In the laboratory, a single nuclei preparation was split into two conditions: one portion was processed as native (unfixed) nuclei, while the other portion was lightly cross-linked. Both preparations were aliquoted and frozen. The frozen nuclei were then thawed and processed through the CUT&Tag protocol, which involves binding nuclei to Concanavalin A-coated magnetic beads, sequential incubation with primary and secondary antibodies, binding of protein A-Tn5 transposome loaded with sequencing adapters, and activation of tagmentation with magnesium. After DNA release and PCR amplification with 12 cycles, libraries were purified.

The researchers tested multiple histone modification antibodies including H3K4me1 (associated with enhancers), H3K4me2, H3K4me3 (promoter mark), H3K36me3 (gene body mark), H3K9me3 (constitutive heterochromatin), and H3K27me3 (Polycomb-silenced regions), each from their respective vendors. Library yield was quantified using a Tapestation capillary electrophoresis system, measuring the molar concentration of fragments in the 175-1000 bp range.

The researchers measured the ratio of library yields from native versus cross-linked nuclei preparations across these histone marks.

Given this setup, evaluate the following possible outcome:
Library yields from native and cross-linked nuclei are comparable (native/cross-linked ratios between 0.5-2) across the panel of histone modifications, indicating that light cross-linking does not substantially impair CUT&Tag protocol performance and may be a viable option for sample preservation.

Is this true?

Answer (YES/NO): NO